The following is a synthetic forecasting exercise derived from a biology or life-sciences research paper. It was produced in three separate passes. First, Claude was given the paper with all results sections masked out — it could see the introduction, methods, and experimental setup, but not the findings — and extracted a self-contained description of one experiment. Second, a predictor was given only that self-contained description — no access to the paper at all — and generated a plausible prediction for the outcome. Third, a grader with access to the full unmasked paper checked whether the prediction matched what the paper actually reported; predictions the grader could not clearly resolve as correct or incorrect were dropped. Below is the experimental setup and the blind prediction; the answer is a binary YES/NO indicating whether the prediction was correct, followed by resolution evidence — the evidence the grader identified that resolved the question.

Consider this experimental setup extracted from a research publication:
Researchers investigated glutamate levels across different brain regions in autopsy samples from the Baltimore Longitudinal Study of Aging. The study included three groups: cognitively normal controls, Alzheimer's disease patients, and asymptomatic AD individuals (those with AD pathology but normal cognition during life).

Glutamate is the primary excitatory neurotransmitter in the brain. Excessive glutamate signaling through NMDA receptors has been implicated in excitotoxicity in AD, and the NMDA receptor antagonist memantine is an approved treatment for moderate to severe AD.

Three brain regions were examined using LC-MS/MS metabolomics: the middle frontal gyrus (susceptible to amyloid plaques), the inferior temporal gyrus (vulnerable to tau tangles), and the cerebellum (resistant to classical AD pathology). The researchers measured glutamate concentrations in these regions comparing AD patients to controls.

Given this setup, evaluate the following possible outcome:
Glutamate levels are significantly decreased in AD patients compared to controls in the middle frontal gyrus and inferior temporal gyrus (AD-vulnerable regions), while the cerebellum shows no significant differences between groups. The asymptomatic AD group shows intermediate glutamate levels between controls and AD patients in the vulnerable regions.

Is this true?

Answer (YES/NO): NO